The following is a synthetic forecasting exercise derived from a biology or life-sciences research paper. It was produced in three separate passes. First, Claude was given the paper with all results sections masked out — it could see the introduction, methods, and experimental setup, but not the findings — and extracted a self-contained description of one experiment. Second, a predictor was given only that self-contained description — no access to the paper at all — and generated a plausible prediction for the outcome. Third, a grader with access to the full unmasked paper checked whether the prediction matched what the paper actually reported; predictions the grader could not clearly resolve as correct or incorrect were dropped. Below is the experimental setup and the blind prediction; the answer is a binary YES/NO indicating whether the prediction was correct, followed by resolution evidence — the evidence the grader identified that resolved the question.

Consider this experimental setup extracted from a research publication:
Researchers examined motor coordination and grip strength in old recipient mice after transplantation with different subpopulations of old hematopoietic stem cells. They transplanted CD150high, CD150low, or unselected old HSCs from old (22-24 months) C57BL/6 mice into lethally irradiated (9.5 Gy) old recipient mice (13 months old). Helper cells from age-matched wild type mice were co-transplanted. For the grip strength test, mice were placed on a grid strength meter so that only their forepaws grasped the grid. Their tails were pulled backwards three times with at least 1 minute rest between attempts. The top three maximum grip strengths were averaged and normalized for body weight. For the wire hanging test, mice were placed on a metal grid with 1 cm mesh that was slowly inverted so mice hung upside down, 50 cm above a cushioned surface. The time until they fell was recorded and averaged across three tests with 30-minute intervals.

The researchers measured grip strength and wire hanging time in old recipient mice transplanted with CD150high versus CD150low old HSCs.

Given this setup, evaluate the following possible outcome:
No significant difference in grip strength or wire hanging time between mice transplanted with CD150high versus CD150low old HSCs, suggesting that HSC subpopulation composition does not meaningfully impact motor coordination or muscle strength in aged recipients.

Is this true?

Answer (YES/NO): NO